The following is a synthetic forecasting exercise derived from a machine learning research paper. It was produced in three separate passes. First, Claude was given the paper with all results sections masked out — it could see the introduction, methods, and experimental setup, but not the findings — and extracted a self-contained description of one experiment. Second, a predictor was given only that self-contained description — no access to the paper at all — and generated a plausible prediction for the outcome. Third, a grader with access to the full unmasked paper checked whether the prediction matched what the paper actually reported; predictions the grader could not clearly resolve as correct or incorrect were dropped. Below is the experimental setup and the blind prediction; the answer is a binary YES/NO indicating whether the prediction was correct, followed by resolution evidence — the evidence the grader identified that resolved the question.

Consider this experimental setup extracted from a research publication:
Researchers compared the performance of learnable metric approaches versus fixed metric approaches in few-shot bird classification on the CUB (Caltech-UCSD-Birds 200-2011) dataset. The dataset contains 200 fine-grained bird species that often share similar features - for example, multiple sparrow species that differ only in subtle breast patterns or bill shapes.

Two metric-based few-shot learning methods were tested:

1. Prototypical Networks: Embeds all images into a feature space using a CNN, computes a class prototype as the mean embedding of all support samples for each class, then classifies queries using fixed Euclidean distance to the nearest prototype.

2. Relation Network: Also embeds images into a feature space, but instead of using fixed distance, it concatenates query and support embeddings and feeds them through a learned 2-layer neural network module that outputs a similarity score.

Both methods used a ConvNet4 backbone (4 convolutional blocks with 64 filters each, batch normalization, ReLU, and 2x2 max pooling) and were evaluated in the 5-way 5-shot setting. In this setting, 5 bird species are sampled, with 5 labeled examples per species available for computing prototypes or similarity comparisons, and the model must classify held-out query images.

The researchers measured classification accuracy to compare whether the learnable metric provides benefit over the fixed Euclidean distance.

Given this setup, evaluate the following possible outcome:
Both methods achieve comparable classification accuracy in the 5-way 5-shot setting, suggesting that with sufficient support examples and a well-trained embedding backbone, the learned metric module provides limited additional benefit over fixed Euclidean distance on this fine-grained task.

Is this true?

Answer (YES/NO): YES